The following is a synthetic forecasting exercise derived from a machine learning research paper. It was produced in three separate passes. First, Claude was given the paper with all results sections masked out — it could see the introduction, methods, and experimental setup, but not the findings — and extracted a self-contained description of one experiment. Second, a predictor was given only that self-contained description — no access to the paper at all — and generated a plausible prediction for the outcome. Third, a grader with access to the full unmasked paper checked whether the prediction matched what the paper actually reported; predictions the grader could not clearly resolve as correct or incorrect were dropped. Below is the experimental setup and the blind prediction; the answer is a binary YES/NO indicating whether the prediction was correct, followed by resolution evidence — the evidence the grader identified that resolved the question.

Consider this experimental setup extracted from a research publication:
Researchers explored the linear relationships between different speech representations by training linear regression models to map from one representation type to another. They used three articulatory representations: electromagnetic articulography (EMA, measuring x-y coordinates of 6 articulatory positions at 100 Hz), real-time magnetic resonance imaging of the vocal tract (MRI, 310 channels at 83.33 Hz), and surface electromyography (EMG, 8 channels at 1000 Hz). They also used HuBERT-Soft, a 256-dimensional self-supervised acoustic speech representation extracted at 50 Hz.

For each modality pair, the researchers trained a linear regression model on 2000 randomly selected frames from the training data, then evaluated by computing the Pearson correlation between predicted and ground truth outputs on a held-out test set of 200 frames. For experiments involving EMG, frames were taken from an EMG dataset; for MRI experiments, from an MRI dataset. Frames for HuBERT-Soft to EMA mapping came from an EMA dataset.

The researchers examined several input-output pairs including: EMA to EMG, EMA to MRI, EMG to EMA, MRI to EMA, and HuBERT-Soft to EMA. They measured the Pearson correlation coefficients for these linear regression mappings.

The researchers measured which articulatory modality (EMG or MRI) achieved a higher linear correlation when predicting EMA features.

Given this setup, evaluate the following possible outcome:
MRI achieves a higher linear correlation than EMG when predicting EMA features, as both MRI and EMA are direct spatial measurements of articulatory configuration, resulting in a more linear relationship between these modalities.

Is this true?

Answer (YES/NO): YES